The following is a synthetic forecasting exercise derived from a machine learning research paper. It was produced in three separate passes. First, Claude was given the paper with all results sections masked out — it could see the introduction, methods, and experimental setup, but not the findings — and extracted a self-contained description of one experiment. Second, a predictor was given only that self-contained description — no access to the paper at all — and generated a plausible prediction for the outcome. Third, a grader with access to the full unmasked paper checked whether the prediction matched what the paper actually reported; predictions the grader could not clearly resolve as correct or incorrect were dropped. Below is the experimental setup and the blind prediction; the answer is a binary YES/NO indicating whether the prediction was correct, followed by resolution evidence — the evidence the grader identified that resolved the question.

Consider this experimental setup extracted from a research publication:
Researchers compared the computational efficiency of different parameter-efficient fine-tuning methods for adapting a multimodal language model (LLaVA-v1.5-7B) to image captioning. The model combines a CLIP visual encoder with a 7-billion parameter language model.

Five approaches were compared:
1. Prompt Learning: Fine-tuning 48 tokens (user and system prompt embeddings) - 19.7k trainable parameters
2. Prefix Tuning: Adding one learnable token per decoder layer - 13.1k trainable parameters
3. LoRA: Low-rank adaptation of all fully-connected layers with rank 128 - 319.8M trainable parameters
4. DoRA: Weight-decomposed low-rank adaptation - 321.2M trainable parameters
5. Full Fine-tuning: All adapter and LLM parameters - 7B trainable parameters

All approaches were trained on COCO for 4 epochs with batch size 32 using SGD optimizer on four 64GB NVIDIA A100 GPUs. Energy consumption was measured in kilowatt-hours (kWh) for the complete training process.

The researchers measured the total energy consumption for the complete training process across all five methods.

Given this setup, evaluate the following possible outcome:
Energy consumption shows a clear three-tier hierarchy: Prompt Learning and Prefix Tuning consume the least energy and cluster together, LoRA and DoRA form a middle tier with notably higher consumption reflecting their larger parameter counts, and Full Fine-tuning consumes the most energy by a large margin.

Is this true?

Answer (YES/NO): NO